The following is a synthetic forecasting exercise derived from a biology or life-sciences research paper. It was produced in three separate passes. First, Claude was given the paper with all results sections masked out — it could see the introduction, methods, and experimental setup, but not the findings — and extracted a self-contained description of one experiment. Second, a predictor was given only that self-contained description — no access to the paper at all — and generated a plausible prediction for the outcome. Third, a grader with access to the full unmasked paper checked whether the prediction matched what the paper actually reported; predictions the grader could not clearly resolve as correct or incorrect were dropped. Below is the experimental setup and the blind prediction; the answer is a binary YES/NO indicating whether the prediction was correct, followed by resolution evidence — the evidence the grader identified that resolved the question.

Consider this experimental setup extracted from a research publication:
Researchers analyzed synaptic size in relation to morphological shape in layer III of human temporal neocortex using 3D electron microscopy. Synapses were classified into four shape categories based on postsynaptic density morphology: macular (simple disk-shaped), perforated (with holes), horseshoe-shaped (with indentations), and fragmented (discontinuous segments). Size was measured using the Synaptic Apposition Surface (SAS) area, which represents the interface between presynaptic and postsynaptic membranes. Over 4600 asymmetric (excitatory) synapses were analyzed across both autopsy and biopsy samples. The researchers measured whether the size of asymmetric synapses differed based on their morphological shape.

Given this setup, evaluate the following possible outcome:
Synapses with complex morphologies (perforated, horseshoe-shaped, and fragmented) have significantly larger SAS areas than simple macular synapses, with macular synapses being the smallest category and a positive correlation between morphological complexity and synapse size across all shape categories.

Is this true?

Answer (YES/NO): NO